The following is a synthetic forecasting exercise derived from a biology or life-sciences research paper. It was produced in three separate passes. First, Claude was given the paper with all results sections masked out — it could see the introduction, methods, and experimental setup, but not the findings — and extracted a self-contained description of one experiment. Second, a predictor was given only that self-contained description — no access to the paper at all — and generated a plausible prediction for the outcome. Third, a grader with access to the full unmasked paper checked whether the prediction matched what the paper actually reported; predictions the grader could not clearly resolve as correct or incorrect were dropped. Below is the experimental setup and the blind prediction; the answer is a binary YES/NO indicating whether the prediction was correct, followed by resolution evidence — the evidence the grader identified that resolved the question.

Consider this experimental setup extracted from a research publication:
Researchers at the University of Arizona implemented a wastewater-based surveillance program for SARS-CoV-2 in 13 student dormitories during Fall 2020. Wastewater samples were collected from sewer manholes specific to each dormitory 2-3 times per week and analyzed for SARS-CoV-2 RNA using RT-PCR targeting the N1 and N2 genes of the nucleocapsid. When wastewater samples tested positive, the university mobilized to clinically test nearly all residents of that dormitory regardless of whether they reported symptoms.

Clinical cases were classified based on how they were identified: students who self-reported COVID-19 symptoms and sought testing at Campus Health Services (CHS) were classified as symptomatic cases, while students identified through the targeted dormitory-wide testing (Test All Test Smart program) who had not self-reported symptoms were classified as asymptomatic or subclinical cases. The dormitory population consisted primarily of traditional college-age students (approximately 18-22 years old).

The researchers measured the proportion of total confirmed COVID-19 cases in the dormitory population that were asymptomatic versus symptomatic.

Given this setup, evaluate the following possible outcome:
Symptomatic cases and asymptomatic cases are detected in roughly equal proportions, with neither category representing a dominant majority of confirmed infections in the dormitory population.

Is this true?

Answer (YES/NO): NO